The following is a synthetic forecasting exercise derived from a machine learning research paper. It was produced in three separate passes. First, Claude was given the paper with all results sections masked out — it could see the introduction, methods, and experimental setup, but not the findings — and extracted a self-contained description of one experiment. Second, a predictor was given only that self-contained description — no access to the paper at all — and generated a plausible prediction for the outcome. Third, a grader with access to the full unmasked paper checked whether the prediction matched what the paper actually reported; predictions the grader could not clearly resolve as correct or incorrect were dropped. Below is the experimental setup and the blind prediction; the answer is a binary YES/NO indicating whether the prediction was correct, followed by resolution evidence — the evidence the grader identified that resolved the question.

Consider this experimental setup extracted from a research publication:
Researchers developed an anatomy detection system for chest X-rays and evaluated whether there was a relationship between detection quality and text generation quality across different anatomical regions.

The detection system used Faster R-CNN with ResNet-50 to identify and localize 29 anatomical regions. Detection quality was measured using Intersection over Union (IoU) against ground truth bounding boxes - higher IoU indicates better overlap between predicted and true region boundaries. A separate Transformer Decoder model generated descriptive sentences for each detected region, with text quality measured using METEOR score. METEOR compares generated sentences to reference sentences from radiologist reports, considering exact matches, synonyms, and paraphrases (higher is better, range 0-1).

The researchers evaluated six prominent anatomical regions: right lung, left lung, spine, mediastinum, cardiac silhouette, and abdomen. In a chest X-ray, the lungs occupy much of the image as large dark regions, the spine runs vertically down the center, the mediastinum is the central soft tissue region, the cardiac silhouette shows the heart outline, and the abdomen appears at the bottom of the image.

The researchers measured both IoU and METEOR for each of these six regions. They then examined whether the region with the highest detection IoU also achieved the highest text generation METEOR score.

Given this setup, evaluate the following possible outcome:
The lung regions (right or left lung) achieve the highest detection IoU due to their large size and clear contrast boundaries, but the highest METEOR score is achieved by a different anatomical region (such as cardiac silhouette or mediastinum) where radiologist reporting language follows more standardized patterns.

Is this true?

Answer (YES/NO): NO